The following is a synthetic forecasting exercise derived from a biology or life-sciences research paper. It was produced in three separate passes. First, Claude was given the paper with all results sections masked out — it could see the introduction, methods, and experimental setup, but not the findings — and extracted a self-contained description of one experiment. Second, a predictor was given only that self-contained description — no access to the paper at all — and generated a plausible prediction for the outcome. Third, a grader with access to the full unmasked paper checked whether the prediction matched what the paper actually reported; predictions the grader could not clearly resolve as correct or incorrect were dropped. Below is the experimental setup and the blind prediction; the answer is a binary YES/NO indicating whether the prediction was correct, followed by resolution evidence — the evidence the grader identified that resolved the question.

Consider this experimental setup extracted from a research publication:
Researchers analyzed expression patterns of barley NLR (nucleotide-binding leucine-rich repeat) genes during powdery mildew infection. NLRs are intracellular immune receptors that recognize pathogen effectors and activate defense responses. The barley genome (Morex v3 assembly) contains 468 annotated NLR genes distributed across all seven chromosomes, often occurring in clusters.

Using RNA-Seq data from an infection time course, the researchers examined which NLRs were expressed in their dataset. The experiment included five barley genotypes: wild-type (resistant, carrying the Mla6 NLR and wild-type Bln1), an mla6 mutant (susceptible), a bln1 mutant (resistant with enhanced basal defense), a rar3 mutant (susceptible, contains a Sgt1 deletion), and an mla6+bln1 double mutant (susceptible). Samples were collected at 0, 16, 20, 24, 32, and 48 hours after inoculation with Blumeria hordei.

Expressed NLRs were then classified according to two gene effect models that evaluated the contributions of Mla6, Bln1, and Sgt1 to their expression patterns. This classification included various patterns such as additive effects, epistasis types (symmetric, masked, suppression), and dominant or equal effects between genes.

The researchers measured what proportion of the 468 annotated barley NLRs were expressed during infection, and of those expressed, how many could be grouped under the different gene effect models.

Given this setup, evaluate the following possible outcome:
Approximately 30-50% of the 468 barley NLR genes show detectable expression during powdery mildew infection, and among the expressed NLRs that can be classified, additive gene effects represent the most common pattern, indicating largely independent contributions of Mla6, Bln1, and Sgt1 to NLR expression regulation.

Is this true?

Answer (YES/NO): NO